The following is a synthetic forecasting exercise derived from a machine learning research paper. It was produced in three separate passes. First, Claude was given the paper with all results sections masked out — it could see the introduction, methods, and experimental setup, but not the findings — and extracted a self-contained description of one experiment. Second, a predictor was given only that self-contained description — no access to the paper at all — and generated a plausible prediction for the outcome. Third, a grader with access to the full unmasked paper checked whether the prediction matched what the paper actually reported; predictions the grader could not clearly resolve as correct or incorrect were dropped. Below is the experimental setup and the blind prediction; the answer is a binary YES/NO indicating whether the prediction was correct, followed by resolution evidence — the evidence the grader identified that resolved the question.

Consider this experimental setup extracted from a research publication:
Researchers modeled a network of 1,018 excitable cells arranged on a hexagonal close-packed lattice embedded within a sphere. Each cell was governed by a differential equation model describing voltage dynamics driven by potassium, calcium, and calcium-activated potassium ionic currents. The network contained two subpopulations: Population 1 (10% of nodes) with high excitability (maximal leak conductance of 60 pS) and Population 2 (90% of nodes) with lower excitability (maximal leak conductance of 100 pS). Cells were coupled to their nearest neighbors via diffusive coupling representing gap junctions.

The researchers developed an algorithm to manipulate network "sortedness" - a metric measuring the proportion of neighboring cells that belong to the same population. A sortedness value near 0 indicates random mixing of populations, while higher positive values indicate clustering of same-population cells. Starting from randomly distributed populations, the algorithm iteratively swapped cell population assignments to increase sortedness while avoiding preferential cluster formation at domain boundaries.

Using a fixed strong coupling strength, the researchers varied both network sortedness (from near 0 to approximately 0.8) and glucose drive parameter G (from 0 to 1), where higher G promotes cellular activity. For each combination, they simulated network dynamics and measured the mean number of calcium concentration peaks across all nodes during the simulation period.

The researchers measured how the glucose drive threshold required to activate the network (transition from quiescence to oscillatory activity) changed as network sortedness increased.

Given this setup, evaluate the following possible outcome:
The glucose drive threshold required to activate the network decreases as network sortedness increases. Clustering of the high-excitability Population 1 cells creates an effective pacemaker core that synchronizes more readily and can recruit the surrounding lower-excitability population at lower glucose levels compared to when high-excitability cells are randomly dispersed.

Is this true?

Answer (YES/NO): YES